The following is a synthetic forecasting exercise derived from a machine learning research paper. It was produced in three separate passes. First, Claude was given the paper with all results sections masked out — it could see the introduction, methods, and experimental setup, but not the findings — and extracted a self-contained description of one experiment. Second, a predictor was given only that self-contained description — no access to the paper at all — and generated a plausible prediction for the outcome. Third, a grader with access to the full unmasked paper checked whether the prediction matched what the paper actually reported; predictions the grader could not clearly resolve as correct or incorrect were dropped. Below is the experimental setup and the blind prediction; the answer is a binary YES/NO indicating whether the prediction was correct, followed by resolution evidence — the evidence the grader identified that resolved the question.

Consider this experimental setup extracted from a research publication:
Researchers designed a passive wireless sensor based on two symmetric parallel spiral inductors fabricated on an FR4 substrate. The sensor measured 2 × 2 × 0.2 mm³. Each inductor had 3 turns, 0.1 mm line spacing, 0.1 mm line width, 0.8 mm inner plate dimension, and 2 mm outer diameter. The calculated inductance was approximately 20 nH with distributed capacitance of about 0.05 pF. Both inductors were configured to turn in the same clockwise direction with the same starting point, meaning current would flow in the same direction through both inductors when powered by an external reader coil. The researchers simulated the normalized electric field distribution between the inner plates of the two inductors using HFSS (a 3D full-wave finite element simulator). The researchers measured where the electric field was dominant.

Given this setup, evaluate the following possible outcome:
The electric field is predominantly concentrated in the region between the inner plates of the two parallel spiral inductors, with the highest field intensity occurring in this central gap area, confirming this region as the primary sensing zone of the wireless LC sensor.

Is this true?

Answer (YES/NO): NO